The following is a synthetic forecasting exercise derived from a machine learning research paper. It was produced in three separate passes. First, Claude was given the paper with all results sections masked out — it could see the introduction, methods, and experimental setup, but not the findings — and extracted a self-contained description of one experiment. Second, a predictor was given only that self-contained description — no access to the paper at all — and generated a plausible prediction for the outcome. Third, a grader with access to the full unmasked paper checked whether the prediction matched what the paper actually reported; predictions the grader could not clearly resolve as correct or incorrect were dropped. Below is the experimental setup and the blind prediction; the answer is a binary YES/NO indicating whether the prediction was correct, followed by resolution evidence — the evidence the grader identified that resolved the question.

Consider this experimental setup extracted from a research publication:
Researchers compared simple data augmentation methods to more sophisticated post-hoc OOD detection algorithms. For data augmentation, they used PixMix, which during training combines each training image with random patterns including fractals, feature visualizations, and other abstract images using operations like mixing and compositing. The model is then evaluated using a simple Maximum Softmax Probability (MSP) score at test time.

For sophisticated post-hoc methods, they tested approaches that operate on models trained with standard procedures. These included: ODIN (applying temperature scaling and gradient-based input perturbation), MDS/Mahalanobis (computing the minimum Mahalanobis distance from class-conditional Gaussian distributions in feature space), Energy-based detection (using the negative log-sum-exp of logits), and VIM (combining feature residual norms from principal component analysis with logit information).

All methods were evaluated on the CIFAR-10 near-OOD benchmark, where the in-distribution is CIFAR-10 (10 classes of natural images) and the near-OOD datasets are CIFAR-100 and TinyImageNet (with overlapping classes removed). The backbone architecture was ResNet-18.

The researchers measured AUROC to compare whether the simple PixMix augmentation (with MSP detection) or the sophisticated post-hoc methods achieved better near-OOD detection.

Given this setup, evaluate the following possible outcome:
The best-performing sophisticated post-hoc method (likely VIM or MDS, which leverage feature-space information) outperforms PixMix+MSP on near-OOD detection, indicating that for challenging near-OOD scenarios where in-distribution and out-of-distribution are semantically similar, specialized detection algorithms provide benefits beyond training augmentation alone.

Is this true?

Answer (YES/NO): NO